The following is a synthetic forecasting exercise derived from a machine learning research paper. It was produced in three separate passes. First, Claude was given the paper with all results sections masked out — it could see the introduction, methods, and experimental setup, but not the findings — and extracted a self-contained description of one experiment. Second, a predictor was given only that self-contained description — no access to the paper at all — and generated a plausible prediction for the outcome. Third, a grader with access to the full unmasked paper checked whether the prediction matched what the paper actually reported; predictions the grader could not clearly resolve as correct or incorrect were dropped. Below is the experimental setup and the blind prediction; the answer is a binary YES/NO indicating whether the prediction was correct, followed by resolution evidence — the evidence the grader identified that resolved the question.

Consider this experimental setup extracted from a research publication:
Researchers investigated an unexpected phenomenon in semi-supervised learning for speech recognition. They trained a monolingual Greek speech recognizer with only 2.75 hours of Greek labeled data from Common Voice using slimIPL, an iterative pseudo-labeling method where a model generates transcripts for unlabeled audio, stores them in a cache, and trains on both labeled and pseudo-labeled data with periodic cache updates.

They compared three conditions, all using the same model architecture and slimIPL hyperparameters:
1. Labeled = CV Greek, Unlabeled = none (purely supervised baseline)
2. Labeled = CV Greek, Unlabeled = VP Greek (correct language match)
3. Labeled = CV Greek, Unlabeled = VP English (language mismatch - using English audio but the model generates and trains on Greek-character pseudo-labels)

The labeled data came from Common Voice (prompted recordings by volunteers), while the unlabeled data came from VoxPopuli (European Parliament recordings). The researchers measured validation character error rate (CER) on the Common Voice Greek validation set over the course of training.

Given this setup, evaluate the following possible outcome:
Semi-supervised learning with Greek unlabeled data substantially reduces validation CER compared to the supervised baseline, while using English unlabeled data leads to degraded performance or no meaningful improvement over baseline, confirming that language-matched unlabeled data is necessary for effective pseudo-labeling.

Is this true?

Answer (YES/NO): NO